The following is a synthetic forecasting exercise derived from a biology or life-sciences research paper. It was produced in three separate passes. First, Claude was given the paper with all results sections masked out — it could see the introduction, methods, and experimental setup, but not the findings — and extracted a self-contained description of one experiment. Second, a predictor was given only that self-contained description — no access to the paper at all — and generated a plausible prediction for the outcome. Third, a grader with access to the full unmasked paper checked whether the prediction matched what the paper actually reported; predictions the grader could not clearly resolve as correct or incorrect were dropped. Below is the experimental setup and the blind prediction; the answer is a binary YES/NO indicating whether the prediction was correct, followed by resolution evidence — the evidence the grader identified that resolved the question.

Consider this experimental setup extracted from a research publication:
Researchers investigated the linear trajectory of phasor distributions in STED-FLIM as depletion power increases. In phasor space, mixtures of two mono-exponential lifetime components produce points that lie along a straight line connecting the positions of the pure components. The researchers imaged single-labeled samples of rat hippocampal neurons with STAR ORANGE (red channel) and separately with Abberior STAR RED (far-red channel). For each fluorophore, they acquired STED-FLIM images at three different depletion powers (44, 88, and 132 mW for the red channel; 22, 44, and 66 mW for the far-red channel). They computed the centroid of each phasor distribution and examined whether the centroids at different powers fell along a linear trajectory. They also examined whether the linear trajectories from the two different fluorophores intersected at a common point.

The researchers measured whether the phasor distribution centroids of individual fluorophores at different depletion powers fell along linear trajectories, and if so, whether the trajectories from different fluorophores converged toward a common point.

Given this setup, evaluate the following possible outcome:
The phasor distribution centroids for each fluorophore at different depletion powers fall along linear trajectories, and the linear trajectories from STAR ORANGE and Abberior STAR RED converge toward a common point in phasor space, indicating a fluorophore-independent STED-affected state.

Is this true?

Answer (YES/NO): YES